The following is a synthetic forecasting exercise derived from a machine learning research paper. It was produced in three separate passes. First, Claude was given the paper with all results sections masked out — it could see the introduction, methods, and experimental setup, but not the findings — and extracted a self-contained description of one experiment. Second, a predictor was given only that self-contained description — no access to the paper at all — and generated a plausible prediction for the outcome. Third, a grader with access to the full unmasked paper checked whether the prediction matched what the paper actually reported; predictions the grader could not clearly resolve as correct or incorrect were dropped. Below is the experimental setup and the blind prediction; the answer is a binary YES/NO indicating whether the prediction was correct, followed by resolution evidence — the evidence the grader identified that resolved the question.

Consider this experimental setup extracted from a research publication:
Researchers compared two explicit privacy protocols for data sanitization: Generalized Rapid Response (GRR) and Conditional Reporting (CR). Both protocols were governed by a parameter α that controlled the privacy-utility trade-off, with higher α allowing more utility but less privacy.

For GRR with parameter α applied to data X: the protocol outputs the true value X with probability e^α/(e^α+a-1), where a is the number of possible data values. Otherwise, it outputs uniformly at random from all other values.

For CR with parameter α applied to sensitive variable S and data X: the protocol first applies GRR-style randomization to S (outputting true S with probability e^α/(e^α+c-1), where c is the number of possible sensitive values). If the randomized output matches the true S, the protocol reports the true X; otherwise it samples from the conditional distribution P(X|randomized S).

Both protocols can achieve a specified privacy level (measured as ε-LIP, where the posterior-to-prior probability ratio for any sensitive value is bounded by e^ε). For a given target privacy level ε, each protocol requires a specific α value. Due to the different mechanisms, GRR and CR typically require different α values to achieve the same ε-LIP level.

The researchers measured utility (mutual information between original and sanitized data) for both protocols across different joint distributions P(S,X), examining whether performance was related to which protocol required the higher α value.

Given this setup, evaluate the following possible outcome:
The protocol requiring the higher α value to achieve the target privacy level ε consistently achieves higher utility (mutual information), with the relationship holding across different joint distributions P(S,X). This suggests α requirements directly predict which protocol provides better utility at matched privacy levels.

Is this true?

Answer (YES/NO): YES